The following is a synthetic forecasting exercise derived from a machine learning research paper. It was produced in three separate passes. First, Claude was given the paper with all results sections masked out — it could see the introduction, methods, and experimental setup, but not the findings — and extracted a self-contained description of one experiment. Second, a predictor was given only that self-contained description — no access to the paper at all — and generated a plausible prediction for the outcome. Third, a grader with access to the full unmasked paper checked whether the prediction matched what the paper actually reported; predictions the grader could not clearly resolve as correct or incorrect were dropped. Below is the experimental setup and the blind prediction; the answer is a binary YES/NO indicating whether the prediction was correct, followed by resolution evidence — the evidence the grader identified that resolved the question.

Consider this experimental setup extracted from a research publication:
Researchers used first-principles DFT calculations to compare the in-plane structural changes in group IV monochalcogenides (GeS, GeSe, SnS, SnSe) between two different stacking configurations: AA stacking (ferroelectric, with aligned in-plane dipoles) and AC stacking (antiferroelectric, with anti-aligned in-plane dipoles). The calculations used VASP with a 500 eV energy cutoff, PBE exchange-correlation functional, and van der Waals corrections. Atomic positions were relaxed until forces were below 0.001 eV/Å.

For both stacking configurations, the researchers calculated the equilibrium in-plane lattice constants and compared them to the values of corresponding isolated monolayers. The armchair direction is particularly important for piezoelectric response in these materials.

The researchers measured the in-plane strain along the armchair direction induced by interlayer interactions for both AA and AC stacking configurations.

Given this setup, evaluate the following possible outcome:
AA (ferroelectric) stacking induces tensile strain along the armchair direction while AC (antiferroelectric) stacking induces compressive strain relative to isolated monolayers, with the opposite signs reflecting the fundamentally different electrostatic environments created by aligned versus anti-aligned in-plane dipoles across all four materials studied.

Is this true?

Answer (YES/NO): NO